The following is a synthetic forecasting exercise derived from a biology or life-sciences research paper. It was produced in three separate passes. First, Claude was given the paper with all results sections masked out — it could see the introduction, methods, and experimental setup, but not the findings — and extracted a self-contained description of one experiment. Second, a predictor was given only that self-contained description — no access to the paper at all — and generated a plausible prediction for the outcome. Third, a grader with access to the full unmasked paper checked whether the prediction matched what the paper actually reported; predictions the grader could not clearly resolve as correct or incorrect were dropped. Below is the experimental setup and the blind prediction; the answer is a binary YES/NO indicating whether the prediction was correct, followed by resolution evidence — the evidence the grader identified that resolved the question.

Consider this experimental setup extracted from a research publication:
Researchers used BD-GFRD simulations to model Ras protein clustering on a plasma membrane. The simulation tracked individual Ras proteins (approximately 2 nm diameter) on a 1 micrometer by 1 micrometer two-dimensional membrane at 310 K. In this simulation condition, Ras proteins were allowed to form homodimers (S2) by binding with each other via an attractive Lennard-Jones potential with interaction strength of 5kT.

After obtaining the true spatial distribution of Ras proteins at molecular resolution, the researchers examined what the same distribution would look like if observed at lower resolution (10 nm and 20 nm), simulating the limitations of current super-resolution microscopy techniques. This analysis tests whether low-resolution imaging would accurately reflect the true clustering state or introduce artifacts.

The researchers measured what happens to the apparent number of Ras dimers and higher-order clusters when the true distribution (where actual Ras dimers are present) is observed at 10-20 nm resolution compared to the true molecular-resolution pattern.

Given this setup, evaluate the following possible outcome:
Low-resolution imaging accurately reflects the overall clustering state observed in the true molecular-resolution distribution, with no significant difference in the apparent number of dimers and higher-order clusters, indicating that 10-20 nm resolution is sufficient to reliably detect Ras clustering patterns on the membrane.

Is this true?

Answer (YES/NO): NO